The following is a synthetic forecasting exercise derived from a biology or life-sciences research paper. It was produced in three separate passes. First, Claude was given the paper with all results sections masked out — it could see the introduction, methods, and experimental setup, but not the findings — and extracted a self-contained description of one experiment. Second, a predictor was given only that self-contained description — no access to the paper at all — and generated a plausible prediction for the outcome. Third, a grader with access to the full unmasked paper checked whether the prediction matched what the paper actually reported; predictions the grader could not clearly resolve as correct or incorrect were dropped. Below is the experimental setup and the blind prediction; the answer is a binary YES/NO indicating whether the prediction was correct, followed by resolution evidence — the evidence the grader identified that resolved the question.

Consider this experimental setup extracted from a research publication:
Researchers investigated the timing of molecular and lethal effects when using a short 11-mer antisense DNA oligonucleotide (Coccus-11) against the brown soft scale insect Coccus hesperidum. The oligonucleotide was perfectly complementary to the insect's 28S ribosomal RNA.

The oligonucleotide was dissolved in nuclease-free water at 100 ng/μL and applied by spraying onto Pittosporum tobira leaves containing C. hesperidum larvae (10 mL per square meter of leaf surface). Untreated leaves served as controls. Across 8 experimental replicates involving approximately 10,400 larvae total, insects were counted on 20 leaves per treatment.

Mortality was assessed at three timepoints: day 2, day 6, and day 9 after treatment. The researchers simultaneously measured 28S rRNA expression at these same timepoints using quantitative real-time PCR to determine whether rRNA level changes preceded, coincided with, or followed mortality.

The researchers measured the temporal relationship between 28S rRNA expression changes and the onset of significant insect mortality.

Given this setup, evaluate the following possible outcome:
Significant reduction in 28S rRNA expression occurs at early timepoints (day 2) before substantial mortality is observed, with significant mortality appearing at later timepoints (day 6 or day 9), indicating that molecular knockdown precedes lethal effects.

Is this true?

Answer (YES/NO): NO